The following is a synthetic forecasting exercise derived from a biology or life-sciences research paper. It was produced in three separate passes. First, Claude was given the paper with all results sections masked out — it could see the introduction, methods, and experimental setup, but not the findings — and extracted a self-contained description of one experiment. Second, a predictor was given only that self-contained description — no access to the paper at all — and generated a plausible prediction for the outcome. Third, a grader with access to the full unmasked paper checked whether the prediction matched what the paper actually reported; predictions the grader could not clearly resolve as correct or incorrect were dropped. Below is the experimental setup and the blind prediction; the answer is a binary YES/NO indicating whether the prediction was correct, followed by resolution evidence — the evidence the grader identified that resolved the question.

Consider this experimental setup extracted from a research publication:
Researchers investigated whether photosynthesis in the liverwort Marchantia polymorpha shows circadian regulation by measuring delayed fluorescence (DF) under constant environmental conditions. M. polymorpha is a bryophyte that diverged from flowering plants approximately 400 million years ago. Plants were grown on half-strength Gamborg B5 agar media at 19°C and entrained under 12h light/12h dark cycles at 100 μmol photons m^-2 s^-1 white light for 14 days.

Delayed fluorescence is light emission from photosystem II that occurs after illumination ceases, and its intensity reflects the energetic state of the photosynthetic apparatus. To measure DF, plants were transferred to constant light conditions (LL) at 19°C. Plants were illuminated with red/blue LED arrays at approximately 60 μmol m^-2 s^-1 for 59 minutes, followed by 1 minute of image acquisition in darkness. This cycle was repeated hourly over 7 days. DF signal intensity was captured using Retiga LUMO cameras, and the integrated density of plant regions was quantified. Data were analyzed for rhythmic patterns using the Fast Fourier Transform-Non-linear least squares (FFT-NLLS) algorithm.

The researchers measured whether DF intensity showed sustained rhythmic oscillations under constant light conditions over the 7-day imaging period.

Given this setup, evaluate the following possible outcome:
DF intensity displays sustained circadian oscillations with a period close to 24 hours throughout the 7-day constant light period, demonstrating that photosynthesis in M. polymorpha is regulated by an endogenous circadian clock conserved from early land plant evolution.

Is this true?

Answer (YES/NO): NO